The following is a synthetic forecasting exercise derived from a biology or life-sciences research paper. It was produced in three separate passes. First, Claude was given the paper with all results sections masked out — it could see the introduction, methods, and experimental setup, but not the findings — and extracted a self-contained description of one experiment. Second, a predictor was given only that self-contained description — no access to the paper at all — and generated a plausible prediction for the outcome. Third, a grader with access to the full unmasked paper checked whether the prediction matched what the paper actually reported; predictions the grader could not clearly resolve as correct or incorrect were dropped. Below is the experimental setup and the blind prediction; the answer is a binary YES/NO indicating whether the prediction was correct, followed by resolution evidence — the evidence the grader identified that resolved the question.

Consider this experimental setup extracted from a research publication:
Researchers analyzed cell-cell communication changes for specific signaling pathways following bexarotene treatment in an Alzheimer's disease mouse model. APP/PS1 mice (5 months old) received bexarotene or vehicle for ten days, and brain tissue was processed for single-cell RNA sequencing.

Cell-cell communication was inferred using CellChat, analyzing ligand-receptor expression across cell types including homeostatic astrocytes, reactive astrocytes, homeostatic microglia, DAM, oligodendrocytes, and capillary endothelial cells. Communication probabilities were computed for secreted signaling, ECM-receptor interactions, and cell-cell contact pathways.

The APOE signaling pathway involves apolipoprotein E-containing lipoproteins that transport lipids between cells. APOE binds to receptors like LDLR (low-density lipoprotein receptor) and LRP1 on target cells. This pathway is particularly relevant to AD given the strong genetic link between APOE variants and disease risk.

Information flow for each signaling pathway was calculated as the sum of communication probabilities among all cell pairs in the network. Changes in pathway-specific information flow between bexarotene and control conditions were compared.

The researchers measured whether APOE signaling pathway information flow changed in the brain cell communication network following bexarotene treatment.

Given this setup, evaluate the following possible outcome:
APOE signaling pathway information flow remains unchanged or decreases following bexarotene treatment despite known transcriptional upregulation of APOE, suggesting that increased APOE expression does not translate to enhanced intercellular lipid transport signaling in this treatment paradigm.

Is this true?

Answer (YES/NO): NO